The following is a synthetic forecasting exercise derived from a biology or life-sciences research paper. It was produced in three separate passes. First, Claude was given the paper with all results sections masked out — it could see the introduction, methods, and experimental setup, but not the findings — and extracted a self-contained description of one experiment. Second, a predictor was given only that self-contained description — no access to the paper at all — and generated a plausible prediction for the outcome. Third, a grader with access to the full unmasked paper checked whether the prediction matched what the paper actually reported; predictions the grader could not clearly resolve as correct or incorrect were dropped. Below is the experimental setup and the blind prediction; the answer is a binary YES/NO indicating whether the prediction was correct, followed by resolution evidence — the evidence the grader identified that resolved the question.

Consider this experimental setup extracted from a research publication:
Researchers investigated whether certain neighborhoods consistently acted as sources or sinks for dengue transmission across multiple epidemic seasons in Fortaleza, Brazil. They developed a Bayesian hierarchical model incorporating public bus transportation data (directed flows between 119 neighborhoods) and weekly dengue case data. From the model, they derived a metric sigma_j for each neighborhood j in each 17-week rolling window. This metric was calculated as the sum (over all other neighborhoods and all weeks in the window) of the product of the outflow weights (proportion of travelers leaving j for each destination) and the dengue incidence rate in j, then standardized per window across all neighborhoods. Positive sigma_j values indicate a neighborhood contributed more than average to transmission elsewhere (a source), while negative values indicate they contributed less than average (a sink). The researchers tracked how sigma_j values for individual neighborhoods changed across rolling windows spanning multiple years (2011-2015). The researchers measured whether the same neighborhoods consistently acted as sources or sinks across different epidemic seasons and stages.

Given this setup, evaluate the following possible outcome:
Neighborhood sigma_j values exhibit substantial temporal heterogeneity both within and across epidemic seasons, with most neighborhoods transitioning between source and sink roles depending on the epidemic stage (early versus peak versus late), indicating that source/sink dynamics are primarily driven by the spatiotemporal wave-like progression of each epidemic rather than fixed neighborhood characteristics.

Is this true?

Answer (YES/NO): NO